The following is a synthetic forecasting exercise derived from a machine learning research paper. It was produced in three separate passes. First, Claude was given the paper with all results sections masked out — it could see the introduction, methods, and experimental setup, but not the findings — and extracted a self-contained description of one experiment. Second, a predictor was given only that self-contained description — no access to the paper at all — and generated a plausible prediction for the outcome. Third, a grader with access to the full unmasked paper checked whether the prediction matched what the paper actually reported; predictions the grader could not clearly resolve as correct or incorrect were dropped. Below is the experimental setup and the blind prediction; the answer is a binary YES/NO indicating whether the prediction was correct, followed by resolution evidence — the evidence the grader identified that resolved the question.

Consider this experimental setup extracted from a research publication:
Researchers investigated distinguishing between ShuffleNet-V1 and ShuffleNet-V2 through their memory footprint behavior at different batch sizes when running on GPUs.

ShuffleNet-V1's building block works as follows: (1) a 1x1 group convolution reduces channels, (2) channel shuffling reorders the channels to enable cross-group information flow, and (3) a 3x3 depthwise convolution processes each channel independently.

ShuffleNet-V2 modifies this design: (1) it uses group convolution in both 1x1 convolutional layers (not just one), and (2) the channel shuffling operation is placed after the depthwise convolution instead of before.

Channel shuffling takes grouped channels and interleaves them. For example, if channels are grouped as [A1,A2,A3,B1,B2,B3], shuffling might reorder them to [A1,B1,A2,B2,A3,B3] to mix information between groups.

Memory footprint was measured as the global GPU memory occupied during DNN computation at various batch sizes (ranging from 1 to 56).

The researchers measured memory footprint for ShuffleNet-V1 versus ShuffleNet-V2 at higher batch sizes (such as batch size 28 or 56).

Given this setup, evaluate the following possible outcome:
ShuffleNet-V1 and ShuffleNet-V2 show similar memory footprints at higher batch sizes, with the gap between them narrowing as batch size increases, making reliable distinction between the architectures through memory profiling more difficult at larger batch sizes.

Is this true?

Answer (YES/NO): NO